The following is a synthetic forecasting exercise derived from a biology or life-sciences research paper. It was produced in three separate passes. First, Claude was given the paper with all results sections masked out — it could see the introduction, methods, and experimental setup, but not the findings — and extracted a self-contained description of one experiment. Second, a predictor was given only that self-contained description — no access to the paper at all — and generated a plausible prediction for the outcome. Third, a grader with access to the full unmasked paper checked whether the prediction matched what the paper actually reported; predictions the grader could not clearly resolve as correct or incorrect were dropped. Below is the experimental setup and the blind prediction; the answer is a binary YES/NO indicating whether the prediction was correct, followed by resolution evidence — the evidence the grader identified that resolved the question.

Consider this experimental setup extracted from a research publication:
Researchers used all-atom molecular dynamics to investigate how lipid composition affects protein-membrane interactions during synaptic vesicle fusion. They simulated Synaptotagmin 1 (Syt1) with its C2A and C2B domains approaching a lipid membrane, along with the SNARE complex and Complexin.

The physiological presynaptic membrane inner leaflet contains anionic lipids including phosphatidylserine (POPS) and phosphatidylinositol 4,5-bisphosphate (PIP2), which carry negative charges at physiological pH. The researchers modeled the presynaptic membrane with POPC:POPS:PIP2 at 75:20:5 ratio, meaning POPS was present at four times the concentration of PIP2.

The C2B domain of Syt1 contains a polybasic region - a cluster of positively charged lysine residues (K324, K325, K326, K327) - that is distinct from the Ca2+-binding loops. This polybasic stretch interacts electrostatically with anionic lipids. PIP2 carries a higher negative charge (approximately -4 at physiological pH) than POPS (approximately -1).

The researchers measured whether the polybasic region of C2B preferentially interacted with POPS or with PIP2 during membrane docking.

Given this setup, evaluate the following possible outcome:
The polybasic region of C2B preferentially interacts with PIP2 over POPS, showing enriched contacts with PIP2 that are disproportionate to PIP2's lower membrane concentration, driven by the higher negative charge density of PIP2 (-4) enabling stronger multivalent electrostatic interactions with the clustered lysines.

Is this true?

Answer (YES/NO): YES